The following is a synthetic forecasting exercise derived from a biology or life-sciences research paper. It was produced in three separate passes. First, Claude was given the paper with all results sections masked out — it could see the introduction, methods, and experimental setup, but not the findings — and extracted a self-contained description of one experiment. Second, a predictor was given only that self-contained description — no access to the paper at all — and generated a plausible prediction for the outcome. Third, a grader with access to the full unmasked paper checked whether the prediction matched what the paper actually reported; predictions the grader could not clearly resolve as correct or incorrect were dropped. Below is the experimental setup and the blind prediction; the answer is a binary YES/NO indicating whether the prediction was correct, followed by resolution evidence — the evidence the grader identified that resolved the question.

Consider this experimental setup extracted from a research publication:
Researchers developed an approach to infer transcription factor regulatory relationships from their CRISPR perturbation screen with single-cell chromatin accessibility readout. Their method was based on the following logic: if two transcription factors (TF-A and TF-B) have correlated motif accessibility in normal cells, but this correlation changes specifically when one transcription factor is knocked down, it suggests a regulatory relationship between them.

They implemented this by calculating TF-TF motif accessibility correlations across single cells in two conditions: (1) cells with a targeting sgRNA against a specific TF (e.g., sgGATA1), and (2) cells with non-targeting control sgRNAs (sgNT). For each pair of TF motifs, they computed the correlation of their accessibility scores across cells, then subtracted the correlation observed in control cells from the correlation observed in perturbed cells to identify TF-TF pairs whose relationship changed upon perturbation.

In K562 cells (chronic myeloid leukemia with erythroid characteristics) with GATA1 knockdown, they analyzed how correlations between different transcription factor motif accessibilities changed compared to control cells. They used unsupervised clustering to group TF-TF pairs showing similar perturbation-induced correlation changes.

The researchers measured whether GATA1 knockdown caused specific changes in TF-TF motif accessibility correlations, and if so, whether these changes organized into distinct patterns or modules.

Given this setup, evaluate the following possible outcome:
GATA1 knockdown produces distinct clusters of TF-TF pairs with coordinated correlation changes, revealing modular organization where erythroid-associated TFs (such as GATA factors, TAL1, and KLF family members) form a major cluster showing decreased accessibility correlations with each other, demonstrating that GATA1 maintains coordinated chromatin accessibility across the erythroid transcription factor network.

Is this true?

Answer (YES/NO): NO